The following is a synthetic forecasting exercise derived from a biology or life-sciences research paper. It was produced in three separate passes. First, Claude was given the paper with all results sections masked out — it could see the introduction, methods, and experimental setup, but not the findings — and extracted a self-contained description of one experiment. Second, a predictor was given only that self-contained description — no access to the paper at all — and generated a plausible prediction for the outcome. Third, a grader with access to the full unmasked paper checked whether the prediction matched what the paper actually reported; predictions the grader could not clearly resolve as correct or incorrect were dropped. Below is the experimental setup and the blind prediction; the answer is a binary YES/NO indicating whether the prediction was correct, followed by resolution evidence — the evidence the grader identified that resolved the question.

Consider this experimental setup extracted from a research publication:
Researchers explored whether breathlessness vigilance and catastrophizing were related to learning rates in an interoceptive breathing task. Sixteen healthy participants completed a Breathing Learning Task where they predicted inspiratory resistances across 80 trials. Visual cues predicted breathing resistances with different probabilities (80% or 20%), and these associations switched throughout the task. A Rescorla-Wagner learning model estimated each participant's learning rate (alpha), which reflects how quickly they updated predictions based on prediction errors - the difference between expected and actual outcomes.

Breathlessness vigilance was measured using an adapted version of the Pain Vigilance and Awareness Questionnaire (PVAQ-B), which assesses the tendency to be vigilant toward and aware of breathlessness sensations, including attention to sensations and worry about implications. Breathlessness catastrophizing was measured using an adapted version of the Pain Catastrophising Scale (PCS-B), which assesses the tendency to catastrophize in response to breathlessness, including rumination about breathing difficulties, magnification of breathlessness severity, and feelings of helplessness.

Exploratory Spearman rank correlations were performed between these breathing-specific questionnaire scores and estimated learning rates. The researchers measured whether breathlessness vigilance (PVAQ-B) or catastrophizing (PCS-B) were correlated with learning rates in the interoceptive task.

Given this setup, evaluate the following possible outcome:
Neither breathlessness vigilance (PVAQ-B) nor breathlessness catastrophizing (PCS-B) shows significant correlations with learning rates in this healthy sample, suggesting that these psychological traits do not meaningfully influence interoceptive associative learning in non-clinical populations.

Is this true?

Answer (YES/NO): YES